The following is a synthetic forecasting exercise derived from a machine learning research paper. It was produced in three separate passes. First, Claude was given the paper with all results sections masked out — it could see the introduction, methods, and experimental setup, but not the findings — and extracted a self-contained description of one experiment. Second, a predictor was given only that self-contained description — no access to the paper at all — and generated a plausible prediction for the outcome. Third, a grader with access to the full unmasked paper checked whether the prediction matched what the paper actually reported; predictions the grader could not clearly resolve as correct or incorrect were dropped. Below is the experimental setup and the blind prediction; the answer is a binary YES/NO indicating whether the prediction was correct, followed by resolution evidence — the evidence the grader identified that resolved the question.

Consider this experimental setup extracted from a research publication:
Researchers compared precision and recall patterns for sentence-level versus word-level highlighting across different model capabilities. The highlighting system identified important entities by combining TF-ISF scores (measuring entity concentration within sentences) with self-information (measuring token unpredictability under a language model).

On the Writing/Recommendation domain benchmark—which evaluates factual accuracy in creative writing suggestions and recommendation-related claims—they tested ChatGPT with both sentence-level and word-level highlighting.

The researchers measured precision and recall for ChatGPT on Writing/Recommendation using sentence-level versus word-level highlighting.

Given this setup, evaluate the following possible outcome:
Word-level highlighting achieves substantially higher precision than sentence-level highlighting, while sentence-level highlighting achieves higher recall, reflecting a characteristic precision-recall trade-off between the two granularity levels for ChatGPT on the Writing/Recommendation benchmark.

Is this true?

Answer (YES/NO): NO